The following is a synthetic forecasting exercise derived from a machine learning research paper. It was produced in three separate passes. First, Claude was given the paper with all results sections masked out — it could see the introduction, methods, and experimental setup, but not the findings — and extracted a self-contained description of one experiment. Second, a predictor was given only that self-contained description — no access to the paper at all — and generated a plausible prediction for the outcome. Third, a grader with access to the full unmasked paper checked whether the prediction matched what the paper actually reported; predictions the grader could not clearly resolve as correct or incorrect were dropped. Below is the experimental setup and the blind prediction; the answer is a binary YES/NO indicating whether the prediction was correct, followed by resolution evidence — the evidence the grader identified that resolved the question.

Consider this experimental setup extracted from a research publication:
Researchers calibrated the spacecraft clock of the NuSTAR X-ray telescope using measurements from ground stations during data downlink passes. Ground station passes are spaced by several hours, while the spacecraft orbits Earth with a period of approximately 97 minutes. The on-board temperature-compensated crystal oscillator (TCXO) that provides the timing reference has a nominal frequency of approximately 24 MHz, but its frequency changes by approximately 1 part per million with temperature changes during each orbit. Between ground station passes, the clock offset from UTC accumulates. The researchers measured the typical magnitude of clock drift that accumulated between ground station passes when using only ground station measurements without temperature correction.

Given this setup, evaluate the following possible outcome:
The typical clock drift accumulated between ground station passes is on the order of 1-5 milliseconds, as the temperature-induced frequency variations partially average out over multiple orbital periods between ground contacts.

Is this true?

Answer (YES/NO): YES